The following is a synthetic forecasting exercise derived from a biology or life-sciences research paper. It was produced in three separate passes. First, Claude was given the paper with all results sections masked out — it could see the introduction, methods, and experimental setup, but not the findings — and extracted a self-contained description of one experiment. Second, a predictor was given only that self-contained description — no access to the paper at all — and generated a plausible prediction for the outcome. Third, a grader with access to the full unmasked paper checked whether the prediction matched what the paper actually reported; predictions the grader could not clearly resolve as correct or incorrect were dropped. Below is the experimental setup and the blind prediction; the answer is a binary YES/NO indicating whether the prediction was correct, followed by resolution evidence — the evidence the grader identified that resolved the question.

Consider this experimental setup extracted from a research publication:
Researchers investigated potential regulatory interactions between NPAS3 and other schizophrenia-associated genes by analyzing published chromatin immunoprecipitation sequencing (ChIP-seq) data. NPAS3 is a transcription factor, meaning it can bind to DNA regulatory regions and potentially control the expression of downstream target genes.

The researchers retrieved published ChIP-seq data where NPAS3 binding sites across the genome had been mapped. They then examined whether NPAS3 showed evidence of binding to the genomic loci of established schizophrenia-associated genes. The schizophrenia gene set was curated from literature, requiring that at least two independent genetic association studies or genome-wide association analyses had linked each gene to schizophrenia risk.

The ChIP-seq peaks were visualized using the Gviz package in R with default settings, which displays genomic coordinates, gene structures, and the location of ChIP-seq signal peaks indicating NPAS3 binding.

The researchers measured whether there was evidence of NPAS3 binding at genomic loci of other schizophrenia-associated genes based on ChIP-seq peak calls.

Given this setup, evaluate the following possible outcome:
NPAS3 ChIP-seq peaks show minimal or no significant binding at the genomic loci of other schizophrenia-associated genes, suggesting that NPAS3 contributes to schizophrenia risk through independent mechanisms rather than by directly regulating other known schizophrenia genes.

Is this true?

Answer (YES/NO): NO